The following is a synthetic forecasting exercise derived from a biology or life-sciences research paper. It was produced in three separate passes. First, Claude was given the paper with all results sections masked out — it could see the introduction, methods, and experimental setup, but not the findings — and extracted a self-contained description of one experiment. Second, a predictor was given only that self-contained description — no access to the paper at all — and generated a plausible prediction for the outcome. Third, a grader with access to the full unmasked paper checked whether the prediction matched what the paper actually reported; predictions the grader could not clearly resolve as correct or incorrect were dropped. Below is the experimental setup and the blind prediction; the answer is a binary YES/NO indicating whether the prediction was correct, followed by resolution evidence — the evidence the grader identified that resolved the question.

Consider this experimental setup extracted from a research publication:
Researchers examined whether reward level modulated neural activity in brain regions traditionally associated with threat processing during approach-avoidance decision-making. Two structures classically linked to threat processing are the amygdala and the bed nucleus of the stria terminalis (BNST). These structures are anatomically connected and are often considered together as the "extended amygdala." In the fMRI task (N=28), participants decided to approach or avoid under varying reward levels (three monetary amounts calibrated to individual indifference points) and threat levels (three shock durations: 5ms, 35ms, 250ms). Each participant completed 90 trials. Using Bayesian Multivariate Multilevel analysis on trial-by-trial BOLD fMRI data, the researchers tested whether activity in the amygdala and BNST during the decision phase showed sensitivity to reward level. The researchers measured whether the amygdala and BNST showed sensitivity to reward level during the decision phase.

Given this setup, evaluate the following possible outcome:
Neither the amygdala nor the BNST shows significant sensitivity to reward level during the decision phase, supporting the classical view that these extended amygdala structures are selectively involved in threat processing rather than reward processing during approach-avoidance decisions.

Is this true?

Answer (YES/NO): NO